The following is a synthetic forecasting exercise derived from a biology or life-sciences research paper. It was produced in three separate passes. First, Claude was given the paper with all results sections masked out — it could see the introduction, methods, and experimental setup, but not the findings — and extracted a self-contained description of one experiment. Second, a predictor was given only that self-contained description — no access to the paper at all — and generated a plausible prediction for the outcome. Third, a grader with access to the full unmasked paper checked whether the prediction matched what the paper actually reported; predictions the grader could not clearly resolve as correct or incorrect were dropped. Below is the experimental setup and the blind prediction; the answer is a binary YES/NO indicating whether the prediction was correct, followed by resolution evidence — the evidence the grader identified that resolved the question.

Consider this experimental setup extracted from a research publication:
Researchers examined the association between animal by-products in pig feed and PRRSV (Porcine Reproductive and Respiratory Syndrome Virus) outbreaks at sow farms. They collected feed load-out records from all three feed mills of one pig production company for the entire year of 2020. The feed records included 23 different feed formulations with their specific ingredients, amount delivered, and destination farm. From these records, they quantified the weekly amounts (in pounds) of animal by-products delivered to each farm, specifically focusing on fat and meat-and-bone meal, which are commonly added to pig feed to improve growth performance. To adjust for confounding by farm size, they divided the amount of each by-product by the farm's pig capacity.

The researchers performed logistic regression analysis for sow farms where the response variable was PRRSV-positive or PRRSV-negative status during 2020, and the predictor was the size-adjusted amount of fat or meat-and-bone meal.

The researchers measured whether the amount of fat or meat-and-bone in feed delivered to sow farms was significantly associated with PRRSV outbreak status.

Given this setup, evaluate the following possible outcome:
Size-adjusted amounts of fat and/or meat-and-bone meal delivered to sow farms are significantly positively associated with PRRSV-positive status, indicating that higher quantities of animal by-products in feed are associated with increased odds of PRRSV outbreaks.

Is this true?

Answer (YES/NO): NO